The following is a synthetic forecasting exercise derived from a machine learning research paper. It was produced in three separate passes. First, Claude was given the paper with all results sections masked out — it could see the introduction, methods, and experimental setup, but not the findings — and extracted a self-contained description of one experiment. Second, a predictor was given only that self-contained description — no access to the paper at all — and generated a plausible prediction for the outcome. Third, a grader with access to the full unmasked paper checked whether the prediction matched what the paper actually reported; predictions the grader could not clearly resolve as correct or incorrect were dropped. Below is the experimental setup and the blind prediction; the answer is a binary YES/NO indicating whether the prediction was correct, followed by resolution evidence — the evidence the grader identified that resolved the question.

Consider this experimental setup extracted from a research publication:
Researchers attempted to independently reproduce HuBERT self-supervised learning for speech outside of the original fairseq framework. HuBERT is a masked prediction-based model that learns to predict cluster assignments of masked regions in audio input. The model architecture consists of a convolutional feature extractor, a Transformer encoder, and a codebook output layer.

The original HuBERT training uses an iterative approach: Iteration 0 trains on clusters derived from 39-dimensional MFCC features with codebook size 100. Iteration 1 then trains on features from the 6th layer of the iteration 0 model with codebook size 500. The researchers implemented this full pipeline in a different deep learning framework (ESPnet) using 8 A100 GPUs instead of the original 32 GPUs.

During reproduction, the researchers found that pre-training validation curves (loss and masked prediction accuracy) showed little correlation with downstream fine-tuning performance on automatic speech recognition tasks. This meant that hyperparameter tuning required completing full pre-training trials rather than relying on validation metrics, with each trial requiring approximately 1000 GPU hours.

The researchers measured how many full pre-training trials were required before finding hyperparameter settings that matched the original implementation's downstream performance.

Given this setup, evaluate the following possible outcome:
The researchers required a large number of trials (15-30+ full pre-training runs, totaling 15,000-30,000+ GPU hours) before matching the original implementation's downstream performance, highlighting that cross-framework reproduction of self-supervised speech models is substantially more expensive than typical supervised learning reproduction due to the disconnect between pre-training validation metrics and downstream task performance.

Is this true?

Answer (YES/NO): NO